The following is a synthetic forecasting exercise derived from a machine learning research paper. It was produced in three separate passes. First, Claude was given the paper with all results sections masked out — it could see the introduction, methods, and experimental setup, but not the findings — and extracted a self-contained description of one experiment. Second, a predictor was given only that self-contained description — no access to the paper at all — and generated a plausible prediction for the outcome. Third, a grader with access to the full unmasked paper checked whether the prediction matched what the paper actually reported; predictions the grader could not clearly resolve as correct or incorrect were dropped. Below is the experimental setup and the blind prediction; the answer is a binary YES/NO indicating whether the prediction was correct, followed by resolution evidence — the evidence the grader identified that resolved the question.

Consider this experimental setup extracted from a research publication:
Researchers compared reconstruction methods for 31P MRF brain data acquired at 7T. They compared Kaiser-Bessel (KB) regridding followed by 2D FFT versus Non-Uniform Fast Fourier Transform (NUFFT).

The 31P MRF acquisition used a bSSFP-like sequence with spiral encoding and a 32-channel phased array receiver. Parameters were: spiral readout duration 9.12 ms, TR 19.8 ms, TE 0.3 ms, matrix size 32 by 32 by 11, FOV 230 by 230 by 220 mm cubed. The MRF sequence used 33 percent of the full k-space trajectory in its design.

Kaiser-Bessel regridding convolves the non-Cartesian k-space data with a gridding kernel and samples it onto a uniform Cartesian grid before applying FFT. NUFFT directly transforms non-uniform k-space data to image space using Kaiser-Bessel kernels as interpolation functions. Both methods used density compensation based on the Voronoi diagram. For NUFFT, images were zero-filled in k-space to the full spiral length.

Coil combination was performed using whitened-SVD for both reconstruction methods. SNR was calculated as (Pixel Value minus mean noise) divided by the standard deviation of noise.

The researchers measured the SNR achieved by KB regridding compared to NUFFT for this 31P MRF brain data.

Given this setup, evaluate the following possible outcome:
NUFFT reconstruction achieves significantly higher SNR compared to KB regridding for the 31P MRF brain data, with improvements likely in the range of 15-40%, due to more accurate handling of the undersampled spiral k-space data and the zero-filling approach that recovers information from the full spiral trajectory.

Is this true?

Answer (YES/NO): NO